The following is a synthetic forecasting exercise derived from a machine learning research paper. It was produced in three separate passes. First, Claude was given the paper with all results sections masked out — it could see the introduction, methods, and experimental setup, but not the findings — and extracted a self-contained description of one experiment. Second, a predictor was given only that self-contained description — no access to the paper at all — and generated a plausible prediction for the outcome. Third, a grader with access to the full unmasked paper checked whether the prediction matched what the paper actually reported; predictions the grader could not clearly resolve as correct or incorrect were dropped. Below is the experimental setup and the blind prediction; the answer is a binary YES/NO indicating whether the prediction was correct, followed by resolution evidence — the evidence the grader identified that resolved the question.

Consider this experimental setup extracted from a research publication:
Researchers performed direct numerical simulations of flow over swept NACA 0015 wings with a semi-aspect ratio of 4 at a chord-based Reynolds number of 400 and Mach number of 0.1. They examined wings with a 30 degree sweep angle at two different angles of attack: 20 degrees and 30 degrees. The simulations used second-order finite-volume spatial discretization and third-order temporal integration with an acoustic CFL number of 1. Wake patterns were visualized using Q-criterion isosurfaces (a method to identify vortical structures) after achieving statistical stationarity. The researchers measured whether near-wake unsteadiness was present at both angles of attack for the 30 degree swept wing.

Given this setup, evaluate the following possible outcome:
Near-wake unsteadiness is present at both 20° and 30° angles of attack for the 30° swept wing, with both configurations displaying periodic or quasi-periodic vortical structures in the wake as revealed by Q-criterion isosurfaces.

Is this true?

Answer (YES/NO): NO